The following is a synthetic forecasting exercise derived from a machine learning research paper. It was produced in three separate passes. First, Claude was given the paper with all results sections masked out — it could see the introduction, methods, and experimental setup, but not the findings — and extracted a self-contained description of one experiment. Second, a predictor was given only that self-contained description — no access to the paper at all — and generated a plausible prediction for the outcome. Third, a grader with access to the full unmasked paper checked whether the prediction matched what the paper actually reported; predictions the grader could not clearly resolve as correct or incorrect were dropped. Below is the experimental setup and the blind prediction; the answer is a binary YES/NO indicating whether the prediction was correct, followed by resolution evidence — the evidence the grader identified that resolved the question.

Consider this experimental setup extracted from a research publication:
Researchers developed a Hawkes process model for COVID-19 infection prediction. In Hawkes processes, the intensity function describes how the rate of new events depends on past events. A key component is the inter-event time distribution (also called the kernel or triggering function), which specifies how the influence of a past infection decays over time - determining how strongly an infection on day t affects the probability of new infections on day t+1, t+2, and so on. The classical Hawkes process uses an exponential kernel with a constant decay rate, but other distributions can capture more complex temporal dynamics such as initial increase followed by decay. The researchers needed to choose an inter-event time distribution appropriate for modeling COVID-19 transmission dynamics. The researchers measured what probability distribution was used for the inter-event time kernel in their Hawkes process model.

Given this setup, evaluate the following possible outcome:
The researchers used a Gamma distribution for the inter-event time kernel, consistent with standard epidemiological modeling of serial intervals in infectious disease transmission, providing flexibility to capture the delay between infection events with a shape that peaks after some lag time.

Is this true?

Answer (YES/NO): NO